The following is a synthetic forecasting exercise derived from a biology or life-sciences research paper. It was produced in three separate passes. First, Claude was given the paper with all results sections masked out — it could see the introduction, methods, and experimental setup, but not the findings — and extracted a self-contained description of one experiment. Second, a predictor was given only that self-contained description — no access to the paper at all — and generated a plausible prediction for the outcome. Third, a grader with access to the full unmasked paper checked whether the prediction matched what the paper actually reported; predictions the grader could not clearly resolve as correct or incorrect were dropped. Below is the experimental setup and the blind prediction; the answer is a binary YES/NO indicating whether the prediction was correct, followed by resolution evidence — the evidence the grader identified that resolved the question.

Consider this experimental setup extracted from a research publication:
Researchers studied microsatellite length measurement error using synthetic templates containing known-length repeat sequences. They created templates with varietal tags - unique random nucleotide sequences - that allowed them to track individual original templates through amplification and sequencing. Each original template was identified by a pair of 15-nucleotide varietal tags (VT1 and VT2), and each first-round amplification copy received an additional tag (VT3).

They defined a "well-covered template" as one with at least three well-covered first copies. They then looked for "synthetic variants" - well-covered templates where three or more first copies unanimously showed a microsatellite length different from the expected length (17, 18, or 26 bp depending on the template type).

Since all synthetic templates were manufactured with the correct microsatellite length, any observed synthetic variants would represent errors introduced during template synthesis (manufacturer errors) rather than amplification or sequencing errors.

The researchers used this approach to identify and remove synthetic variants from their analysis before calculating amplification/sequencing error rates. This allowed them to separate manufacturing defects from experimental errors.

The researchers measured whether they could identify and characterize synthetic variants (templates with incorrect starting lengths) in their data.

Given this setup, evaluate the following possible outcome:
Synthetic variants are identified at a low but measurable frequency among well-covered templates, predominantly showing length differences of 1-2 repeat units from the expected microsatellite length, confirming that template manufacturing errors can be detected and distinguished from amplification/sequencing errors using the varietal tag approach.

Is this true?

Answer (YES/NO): YES